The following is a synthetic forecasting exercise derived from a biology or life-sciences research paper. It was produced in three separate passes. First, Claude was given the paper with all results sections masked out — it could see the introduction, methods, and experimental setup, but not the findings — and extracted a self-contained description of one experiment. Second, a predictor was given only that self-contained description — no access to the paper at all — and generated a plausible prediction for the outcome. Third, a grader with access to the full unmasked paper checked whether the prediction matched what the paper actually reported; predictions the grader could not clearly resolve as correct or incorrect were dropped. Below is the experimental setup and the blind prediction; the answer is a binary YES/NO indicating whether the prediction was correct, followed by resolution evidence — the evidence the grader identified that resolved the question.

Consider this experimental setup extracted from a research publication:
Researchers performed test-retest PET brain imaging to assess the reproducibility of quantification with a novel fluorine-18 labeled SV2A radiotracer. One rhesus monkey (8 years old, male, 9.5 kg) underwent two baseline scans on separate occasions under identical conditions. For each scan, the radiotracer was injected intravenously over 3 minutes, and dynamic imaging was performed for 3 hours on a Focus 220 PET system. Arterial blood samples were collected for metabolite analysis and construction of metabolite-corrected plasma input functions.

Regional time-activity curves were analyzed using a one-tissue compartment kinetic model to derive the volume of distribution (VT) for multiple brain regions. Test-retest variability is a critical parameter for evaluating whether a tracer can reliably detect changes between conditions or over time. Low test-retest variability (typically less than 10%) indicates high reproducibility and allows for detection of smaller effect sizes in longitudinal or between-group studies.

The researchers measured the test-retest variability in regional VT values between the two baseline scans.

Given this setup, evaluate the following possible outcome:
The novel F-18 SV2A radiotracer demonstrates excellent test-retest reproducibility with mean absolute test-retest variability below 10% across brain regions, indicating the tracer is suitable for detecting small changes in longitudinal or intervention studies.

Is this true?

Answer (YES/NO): NO